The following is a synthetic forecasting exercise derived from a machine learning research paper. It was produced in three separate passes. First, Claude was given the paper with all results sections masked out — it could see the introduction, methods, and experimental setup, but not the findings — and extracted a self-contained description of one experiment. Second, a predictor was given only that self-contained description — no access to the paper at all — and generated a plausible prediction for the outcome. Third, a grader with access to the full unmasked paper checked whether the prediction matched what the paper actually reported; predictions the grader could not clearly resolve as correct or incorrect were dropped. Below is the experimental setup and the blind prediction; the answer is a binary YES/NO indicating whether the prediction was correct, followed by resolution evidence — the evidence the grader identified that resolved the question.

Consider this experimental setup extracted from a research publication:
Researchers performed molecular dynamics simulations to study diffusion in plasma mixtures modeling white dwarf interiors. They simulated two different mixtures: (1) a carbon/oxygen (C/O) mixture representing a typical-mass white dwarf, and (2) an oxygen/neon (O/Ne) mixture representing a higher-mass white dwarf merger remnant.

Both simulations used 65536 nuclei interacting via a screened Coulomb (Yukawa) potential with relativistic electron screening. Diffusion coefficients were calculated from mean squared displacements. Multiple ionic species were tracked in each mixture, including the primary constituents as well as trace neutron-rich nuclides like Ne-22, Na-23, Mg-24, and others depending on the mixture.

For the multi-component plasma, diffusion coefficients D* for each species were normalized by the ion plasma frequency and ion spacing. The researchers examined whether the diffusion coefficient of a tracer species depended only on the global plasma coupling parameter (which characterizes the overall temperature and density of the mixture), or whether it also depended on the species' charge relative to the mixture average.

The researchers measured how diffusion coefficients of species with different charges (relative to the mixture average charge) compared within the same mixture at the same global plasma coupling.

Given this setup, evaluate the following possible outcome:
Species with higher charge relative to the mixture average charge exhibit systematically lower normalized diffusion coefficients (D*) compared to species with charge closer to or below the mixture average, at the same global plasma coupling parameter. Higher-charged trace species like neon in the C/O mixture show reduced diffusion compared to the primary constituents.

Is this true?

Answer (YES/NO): YES